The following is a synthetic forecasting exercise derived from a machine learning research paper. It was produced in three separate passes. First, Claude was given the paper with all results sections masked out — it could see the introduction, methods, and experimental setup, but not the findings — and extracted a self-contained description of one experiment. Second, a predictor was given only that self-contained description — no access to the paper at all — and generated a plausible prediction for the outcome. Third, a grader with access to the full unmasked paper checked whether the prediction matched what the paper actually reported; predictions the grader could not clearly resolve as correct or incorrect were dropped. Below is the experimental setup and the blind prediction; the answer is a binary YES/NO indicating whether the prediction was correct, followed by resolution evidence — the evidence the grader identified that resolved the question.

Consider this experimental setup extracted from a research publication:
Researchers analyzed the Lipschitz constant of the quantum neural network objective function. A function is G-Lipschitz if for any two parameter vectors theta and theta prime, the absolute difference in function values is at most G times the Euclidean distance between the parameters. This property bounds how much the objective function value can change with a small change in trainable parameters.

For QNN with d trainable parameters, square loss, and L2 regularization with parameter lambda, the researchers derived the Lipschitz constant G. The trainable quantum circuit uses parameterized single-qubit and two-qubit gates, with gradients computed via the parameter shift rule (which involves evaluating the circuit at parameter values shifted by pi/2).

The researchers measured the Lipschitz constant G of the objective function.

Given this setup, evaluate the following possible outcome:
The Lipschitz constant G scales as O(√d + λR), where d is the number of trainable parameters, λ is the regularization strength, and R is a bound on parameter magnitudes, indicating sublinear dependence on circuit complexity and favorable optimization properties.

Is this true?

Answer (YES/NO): NO